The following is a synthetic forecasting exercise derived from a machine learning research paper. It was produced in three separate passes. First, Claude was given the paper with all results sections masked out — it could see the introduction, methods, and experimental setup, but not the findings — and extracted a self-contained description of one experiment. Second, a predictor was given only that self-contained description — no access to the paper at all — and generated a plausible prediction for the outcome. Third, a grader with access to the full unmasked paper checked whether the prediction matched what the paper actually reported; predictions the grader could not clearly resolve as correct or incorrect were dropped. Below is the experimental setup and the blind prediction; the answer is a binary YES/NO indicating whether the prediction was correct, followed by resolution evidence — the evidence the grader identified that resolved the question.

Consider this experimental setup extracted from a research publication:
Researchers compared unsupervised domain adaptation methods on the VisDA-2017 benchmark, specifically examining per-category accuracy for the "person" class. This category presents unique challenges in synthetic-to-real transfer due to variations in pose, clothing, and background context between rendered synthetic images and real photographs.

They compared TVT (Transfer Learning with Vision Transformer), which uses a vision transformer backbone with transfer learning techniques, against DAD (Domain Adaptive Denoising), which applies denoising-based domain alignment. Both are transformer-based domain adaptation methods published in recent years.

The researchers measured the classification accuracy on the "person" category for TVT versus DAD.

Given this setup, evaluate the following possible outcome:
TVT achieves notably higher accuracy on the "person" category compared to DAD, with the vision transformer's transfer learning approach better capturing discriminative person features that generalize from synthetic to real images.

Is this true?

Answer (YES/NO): NO